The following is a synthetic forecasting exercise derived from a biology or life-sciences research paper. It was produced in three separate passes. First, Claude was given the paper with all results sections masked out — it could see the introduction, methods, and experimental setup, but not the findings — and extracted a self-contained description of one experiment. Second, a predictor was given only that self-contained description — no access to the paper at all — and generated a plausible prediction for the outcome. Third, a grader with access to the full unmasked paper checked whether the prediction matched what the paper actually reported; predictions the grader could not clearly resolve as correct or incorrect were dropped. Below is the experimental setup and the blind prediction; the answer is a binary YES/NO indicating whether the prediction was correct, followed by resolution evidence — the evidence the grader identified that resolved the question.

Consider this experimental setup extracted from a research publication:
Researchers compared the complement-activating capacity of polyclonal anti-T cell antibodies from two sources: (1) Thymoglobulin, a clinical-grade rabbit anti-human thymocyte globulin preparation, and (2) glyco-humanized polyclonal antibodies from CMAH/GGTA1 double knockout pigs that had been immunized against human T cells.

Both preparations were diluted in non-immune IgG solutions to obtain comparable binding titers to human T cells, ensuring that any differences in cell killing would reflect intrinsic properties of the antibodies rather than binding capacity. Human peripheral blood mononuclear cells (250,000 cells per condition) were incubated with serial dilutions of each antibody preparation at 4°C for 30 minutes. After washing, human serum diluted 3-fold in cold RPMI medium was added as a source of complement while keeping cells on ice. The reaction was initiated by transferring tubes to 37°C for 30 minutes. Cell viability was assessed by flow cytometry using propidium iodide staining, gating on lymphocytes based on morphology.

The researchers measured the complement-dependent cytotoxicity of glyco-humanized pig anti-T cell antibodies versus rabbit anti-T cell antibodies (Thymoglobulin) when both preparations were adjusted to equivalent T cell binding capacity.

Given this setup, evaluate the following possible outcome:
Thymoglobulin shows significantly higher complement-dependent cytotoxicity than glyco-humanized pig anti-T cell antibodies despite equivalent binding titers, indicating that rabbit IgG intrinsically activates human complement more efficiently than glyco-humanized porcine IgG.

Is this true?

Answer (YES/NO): NO